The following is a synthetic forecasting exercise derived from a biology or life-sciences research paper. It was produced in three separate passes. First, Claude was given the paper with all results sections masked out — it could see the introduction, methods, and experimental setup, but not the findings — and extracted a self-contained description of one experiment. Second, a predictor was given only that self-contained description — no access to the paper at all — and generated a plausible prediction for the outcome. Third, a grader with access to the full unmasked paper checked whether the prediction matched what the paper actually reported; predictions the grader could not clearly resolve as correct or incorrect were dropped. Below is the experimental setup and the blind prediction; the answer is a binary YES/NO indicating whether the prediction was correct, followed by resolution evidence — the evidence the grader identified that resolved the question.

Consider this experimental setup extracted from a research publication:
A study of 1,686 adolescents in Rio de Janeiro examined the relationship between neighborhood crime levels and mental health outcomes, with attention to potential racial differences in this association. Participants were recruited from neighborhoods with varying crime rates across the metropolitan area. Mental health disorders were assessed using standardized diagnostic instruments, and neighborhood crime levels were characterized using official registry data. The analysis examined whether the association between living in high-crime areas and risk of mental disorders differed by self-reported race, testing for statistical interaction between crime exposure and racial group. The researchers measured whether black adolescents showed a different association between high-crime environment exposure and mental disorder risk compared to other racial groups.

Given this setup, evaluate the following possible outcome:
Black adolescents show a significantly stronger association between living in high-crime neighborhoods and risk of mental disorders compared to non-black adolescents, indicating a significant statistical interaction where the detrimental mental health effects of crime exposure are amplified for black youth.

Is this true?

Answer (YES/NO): YES